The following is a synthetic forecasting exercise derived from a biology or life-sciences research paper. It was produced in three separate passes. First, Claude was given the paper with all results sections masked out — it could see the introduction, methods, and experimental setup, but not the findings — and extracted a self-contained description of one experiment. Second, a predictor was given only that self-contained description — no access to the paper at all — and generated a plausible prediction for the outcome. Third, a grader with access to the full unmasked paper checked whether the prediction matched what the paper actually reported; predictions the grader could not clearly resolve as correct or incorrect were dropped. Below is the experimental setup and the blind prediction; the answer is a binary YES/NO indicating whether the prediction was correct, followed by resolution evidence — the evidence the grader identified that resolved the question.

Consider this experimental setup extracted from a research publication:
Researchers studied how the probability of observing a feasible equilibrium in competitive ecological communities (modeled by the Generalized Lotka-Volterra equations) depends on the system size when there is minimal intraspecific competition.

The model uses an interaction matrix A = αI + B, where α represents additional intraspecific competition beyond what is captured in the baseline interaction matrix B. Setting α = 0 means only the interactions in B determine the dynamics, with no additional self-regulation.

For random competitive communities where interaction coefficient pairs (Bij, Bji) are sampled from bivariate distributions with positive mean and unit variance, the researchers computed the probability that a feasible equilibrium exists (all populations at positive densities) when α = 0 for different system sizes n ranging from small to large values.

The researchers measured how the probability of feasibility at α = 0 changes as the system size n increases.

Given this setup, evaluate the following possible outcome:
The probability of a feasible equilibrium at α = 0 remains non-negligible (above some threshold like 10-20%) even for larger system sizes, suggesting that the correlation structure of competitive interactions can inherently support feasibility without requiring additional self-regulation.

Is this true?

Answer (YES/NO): NO